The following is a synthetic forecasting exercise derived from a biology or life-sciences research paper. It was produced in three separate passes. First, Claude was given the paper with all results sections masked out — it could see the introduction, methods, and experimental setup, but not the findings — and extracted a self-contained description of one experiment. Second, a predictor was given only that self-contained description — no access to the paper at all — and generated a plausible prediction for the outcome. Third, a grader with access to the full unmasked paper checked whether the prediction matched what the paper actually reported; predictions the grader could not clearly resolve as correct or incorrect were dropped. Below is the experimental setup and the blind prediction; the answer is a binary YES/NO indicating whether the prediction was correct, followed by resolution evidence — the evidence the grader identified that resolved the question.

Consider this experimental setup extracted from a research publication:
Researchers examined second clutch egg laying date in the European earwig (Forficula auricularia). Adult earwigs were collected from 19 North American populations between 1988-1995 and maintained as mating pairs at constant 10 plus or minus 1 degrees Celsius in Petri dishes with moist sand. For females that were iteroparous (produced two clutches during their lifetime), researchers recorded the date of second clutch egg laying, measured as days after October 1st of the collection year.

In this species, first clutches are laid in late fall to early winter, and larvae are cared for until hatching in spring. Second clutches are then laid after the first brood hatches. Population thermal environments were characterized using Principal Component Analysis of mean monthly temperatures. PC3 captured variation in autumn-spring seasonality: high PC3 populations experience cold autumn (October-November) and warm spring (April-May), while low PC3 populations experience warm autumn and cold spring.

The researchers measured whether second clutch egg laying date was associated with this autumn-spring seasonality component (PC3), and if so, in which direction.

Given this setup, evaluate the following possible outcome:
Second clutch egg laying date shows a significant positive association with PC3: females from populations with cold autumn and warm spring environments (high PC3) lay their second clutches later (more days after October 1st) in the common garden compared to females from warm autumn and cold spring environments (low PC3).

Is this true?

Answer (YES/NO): NO